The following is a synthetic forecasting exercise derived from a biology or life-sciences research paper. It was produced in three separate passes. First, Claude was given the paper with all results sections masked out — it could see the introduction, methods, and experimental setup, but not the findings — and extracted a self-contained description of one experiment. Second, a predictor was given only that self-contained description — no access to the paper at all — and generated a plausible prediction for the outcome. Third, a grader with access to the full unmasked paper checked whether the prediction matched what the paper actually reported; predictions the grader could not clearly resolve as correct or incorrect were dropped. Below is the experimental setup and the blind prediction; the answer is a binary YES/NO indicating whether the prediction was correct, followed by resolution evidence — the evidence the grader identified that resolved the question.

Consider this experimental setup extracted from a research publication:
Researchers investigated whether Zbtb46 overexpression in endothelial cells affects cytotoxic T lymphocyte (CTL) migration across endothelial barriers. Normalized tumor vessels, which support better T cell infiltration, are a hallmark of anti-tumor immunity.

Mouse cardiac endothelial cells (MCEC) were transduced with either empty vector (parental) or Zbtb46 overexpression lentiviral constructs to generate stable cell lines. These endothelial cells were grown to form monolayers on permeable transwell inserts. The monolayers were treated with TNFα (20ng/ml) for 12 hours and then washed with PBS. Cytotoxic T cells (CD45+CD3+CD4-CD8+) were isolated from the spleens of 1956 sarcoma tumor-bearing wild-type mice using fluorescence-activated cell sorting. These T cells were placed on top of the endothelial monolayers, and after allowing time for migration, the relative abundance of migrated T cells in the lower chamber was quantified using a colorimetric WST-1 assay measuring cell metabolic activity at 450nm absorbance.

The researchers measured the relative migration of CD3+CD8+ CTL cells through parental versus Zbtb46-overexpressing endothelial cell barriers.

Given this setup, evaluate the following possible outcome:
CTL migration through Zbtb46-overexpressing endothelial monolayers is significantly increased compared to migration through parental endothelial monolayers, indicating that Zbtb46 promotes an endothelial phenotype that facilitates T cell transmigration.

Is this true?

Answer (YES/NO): YES